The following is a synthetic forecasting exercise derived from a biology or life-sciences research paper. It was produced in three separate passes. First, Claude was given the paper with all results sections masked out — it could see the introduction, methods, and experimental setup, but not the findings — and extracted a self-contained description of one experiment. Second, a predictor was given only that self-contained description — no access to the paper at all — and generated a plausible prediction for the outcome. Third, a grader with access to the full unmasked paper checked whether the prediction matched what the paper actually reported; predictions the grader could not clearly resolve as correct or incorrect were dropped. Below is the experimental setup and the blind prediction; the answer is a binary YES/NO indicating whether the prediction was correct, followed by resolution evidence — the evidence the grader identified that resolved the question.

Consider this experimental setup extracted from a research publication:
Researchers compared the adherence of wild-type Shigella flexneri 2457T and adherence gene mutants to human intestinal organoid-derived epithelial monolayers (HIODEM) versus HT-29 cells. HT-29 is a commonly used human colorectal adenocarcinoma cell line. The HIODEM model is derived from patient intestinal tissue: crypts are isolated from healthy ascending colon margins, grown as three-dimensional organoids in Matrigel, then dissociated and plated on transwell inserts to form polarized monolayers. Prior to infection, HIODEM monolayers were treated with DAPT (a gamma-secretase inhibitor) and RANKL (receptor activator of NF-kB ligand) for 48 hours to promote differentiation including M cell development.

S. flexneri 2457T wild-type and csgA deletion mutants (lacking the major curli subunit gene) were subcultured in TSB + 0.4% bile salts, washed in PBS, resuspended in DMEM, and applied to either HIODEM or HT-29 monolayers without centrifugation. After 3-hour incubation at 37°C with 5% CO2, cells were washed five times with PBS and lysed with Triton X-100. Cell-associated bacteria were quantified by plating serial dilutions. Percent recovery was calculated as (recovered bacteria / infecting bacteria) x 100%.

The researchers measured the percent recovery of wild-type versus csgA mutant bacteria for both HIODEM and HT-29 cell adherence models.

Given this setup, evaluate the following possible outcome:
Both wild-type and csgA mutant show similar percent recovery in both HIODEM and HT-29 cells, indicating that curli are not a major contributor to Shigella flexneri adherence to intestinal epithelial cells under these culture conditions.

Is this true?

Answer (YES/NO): NO